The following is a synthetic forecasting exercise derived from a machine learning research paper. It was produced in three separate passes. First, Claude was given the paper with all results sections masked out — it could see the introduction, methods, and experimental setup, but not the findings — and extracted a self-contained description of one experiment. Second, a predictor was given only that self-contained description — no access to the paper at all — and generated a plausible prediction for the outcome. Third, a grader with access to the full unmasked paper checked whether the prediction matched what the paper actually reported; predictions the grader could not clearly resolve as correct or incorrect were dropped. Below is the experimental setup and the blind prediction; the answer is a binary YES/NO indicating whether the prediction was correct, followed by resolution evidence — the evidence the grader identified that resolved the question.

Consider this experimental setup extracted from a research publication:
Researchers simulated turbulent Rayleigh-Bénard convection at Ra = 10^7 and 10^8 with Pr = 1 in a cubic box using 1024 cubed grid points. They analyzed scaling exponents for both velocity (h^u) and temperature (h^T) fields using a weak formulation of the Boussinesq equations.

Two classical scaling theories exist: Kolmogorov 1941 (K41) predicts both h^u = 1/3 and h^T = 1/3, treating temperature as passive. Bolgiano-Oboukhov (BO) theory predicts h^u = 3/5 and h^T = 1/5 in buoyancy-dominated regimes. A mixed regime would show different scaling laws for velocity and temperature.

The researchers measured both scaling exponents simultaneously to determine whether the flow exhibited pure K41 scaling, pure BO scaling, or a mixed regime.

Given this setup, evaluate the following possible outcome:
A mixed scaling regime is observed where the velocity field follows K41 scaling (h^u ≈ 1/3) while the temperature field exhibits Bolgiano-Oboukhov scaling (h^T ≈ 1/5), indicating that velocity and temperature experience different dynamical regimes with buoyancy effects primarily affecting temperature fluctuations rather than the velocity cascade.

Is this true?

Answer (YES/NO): YES